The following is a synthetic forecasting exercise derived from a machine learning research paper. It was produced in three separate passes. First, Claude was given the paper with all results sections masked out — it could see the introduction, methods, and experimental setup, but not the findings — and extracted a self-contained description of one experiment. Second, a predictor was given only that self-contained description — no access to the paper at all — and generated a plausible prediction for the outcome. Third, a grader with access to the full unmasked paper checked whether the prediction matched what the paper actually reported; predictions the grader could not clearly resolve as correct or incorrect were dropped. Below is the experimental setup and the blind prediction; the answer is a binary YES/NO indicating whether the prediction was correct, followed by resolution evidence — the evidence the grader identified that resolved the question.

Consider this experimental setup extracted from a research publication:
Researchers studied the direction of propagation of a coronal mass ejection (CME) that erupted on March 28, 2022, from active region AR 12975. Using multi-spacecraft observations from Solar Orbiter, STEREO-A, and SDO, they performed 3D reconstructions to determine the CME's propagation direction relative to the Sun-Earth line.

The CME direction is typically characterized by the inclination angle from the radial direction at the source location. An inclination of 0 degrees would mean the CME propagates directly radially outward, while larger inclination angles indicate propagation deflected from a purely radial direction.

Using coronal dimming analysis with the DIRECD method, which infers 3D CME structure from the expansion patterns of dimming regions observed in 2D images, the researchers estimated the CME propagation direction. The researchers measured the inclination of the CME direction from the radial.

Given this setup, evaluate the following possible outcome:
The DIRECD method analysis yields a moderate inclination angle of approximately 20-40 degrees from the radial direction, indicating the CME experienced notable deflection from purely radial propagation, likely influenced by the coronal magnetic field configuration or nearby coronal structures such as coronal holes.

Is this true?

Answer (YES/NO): NO